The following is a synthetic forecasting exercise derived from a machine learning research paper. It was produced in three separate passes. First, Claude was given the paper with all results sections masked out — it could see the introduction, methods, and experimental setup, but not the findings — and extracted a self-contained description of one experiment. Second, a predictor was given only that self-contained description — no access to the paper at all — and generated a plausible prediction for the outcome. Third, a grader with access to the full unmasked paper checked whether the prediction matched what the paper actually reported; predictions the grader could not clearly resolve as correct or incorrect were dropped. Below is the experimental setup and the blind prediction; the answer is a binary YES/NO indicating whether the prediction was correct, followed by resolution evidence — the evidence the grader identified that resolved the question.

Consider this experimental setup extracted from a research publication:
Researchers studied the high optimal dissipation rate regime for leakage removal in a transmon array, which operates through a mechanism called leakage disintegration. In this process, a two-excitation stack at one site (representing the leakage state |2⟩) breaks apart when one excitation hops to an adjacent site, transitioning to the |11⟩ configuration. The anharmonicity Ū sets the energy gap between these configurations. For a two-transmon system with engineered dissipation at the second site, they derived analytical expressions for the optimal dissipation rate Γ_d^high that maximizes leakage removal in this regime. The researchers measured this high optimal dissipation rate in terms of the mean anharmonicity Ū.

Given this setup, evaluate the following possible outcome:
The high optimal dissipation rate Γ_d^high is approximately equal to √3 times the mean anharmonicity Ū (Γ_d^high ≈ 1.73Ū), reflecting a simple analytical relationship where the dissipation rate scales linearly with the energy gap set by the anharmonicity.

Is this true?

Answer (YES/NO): NO